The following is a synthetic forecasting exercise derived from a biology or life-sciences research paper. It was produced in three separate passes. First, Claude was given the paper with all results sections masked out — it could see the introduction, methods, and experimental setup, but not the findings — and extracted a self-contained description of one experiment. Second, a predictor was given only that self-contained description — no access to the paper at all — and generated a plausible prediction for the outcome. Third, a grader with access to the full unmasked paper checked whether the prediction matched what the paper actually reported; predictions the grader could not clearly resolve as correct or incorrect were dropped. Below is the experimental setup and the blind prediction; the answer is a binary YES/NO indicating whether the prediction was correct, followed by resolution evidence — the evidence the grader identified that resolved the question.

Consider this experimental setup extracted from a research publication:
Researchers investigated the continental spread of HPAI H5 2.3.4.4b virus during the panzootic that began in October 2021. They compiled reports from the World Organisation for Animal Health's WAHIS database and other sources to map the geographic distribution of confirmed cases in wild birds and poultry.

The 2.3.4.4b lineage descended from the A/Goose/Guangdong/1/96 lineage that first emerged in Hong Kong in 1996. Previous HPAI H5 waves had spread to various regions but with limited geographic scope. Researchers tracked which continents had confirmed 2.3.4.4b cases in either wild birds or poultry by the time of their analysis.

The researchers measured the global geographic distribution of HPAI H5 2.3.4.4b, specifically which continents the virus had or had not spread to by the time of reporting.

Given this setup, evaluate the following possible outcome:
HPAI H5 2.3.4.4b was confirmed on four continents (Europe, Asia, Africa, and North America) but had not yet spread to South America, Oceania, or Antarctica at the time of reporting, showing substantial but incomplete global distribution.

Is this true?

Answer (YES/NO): NO